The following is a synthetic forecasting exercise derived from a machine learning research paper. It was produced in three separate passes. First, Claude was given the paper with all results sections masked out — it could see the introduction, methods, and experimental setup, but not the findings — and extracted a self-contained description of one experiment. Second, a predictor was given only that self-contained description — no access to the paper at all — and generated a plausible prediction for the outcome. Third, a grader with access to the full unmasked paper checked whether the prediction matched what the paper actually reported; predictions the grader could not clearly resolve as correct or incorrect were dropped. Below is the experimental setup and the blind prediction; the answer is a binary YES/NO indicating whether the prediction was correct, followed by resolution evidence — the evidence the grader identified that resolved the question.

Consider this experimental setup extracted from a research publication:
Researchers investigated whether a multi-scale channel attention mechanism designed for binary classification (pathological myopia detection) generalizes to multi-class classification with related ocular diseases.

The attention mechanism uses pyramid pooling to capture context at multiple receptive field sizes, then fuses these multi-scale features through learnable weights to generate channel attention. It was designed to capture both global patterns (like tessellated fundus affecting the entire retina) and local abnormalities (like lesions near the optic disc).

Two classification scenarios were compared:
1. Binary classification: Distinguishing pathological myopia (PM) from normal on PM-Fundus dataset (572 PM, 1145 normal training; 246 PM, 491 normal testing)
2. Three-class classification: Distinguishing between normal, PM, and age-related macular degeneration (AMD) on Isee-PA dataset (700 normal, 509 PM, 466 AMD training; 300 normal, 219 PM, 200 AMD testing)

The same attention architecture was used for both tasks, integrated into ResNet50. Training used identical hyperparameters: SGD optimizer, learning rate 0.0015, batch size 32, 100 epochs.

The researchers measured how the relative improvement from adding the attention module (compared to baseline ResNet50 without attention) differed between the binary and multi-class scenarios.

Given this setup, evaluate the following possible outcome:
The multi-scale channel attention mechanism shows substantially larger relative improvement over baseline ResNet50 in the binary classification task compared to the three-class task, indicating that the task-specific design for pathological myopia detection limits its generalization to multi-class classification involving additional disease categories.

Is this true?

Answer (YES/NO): NO